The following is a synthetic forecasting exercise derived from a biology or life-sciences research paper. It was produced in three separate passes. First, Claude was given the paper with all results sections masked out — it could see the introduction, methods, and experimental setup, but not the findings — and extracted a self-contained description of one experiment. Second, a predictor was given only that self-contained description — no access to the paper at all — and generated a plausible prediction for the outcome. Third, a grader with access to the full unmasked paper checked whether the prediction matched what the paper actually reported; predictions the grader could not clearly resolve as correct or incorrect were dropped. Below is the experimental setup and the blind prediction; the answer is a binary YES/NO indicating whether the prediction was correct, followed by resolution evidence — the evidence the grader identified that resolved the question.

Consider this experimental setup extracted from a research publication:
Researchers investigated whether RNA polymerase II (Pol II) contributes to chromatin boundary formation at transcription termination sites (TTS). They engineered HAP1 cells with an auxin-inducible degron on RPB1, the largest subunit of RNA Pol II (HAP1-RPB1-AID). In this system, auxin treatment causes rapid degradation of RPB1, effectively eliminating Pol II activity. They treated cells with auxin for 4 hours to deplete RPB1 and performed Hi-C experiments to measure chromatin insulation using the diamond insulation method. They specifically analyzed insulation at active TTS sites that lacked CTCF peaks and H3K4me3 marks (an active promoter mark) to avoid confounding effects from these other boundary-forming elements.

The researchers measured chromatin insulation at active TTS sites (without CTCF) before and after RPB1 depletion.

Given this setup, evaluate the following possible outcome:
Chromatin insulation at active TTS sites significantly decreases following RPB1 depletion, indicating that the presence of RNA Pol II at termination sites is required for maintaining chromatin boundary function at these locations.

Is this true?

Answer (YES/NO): NO